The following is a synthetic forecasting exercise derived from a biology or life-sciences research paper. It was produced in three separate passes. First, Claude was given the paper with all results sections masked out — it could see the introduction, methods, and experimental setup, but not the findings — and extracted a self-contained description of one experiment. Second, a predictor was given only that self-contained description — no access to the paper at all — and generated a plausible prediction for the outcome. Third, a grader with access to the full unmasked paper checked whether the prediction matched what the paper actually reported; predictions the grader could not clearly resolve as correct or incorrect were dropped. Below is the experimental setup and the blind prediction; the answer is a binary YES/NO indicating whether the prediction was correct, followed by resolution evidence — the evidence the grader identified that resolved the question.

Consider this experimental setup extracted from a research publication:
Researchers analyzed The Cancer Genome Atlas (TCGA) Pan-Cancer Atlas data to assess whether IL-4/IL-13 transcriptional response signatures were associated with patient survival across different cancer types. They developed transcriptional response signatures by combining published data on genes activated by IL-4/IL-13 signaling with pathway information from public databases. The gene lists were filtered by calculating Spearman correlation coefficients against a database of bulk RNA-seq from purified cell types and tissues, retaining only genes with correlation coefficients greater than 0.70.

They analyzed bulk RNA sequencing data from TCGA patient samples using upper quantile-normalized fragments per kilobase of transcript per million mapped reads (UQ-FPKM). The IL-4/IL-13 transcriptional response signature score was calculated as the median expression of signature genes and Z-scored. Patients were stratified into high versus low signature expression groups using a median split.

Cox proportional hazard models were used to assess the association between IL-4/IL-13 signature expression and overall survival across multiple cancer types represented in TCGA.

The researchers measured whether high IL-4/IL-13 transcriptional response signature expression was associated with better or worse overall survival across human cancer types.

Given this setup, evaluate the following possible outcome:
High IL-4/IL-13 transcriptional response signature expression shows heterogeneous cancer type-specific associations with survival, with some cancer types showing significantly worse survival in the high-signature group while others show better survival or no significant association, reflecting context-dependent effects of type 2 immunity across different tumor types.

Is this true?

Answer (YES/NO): YES